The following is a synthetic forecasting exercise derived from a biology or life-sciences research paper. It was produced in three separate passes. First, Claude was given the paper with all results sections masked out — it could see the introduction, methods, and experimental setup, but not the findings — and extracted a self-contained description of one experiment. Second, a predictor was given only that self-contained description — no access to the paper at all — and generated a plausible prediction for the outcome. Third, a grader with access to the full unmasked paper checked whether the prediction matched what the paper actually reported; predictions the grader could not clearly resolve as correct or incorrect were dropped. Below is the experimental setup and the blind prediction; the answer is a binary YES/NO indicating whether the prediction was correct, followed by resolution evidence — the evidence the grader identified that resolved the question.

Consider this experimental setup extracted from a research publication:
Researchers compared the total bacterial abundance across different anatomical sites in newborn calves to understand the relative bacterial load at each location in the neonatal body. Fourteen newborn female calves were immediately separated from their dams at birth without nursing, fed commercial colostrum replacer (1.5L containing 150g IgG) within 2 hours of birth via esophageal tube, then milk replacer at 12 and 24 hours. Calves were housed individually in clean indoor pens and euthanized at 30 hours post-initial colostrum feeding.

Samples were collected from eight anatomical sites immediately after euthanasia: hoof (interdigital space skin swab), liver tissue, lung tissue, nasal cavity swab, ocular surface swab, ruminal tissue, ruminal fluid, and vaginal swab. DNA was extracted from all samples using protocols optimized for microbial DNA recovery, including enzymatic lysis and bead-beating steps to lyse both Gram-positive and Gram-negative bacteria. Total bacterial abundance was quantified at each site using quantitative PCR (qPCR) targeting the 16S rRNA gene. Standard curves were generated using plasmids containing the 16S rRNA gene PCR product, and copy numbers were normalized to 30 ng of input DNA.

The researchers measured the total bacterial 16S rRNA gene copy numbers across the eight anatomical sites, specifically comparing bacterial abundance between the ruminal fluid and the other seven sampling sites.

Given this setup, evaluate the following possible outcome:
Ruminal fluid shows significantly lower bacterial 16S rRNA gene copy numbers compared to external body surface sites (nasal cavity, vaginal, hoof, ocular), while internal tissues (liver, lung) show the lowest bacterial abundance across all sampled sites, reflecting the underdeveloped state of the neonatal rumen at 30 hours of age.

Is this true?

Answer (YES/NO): NO